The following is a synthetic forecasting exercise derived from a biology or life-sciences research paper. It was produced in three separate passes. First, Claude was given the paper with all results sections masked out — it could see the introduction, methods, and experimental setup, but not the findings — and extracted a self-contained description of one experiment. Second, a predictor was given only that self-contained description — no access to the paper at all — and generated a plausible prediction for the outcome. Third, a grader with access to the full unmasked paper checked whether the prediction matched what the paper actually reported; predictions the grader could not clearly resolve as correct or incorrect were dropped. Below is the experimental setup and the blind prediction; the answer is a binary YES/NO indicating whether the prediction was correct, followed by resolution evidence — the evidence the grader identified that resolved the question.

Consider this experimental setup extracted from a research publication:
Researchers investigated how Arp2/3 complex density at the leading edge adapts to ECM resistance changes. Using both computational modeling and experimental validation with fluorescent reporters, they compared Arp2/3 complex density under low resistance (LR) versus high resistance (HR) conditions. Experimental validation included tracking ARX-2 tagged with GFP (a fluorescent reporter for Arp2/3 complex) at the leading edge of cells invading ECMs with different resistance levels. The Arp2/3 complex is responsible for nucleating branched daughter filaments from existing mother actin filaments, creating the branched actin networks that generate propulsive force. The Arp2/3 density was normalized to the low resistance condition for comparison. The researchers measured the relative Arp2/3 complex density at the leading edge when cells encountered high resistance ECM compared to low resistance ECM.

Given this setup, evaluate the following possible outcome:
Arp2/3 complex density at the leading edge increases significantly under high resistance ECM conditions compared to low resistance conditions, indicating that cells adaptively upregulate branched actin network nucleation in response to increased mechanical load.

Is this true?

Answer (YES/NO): YES